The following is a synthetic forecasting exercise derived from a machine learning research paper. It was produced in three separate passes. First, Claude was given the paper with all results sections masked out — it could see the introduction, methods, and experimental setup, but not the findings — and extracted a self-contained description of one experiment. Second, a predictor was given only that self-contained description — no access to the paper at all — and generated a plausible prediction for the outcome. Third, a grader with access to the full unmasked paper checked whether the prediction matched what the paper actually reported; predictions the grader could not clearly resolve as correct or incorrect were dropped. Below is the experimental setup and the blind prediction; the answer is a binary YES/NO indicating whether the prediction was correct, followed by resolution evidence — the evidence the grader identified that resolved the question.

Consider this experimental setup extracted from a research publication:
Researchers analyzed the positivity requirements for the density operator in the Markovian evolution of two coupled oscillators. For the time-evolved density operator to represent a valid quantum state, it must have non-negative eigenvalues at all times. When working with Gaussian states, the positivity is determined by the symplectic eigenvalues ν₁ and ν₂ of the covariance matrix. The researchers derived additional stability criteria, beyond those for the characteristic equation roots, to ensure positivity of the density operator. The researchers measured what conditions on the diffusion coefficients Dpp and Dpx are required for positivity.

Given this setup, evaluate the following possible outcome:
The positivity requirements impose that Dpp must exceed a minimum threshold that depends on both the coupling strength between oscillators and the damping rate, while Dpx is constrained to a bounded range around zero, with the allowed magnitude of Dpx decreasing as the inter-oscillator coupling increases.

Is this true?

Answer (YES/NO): NO